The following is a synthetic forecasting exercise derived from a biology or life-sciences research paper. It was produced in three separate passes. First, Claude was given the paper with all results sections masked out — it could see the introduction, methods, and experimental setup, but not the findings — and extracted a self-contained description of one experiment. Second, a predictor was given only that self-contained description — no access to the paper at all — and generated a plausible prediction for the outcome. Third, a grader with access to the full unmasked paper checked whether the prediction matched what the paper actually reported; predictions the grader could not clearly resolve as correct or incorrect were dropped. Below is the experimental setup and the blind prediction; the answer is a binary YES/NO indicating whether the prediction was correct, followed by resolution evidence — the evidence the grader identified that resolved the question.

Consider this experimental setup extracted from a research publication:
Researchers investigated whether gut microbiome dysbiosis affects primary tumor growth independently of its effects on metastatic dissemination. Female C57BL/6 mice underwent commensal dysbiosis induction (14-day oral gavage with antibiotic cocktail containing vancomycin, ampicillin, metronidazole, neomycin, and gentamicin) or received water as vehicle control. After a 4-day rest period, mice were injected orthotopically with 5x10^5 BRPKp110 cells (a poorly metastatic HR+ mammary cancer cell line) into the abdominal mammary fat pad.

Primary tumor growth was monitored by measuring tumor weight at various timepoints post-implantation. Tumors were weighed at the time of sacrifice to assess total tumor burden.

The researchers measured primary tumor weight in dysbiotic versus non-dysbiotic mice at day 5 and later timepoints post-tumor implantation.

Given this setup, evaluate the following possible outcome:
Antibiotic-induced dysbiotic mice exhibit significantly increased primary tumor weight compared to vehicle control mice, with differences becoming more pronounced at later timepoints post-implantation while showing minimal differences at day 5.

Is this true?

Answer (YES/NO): NO